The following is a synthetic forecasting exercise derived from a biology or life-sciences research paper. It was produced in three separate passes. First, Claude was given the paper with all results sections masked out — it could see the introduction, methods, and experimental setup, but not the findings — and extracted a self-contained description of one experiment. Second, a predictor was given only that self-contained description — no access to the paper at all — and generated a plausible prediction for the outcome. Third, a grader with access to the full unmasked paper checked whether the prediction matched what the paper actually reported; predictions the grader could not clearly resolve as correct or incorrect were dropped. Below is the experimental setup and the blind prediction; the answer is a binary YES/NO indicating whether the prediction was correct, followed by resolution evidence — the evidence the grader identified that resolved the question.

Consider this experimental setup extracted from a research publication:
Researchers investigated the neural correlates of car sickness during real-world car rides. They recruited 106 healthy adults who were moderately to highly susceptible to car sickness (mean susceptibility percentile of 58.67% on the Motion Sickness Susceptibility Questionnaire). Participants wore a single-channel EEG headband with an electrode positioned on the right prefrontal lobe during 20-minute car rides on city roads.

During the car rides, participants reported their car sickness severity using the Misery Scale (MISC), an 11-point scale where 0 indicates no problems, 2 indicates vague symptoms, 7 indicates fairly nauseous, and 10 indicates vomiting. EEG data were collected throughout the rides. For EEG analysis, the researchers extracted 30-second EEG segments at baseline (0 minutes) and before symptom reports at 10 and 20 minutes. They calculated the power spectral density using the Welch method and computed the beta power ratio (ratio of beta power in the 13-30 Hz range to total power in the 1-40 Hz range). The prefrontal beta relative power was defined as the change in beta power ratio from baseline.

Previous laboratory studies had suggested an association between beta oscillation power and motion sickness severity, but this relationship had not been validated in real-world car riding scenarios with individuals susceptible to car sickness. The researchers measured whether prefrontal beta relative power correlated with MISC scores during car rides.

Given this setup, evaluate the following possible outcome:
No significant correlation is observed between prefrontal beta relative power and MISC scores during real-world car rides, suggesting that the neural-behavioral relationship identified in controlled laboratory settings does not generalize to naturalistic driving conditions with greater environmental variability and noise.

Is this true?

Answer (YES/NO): NO